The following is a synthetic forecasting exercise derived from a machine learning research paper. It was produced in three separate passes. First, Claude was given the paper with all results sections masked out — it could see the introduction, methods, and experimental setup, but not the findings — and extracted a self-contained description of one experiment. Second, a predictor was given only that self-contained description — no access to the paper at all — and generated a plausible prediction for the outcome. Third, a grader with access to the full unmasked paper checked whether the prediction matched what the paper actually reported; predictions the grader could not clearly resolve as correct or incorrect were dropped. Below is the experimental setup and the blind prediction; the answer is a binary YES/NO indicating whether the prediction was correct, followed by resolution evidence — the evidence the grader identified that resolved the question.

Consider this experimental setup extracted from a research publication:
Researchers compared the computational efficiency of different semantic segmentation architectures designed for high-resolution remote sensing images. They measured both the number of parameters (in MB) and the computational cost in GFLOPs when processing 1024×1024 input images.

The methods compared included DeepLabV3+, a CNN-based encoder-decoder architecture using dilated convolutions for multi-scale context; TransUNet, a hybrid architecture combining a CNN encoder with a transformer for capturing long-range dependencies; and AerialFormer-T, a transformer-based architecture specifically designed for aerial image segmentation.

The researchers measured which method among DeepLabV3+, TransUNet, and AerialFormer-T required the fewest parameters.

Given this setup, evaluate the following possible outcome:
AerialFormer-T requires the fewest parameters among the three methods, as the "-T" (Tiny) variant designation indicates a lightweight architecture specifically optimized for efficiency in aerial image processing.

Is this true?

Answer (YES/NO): NO